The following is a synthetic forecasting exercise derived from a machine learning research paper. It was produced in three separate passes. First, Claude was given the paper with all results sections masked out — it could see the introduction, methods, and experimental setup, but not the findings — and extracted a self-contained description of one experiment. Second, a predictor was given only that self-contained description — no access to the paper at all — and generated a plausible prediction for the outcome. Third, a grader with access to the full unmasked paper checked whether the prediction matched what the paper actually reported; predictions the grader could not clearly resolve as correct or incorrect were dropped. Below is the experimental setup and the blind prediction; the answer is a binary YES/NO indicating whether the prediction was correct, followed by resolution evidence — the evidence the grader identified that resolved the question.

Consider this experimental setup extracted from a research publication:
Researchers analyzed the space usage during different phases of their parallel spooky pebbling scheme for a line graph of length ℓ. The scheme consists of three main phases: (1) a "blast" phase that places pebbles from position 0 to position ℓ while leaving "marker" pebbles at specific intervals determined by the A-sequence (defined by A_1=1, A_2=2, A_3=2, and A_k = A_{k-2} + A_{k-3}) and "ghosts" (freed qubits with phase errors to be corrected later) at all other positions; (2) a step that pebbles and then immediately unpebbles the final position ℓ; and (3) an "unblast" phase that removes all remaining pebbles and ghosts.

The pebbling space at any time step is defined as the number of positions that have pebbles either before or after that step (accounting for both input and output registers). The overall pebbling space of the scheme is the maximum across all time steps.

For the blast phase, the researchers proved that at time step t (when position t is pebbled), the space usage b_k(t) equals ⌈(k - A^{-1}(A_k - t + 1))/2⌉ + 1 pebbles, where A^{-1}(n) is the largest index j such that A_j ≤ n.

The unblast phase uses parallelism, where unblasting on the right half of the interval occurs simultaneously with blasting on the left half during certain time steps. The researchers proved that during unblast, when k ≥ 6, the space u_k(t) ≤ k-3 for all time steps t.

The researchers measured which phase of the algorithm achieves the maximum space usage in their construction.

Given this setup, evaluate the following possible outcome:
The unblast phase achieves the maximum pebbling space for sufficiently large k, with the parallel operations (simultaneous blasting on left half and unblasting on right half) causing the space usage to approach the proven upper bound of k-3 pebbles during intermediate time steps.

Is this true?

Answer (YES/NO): YES